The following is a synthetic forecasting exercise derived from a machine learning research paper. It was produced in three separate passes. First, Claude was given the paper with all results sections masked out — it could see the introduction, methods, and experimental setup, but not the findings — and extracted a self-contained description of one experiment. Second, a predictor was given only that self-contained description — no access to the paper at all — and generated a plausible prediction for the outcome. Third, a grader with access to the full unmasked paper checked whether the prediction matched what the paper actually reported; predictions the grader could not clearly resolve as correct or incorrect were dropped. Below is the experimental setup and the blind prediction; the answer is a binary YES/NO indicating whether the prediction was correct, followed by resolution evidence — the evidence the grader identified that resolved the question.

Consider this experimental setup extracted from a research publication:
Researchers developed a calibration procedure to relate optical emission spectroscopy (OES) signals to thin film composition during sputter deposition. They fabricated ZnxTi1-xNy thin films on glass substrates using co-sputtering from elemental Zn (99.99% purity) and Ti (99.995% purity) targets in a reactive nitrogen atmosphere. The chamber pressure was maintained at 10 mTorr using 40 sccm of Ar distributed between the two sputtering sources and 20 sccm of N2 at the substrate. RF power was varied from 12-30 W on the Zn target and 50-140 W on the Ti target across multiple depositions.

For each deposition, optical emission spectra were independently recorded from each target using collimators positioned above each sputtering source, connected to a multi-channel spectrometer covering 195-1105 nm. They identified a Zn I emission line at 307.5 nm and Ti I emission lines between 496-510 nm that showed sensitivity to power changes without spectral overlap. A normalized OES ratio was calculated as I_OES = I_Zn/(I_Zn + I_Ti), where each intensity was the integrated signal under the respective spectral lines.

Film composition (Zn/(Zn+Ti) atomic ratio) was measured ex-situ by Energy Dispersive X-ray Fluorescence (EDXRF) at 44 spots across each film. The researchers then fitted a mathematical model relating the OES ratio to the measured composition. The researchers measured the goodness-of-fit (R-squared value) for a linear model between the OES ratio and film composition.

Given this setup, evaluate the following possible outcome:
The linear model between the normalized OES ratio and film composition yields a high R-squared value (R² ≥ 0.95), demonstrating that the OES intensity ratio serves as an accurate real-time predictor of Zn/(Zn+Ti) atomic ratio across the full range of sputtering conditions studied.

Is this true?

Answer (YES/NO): YES